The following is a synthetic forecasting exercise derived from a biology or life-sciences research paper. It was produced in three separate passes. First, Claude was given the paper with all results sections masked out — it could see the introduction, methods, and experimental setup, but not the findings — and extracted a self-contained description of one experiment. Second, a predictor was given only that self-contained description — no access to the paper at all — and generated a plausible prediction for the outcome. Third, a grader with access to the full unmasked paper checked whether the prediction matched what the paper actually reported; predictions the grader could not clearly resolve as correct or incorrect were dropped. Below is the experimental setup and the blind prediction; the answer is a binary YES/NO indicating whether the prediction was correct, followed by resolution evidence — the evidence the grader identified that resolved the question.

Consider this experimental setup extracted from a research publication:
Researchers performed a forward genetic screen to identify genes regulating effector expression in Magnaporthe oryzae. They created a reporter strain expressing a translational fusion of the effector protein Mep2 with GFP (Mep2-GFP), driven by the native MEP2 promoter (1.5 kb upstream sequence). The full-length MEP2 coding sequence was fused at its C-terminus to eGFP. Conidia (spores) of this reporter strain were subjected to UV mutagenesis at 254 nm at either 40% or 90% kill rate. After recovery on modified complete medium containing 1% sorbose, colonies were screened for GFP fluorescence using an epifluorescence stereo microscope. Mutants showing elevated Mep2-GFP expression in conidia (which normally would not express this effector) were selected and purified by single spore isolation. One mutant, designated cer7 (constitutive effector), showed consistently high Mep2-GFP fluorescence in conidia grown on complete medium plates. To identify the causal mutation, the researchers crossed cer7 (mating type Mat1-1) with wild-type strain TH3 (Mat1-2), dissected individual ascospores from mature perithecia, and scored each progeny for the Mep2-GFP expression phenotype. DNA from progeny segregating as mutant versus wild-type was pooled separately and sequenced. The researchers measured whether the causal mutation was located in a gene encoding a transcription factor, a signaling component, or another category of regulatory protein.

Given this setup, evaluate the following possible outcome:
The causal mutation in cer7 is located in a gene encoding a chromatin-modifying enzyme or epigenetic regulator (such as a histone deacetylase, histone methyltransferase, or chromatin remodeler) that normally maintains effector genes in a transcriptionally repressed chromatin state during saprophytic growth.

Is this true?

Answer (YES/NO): NO